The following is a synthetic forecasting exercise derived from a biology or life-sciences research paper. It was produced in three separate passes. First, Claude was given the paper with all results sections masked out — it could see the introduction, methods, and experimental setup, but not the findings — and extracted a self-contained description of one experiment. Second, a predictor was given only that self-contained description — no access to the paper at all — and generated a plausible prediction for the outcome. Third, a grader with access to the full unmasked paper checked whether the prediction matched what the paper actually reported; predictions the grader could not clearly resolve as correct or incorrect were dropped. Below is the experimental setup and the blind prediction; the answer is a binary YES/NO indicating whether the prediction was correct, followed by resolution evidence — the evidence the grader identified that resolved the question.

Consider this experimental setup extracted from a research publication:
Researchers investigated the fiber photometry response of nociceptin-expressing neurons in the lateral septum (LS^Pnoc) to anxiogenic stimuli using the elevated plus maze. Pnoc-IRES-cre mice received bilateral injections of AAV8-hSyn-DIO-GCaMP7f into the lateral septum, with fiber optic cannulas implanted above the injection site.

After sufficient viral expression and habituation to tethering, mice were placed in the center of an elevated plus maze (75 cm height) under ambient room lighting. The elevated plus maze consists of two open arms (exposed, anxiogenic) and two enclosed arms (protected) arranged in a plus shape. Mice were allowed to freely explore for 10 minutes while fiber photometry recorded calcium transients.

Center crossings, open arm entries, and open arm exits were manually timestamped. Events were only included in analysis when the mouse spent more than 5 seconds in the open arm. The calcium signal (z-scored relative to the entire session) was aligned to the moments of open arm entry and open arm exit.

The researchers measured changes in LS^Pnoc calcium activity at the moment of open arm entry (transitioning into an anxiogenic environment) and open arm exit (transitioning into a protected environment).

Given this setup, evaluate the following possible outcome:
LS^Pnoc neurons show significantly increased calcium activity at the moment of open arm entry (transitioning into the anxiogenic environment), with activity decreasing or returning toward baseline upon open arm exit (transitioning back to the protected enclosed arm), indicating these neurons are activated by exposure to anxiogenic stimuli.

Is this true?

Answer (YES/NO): YES